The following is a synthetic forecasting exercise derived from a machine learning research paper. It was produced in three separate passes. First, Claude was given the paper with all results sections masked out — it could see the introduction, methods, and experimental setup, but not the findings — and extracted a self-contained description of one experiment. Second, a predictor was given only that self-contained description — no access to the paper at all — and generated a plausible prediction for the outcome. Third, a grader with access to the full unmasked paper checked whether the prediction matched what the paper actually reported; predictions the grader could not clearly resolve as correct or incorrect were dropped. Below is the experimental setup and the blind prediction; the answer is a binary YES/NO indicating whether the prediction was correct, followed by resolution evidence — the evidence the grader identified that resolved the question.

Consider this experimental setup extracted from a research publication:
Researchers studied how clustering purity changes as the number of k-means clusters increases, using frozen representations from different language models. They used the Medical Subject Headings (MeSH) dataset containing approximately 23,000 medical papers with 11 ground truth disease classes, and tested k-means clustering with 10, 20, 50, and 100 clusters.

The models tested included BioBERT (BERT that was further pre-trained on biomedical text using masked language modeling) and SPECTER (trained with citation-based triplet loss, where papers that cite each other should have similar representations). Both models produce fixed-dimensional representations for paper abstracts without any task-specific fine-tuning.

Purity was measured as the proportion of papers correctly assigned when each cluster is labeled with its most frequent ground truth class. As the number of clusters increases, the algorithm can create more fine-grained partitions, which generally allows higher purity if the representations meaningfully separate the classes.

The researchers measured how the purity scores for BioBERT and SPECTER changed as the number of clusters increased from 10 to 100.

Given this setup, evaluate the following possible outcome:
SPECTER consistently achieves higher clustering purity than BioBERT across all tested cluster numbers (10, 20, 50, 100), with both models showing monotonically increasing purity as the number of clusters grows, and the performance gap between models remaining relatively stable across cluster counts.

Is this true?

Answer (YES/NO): NO